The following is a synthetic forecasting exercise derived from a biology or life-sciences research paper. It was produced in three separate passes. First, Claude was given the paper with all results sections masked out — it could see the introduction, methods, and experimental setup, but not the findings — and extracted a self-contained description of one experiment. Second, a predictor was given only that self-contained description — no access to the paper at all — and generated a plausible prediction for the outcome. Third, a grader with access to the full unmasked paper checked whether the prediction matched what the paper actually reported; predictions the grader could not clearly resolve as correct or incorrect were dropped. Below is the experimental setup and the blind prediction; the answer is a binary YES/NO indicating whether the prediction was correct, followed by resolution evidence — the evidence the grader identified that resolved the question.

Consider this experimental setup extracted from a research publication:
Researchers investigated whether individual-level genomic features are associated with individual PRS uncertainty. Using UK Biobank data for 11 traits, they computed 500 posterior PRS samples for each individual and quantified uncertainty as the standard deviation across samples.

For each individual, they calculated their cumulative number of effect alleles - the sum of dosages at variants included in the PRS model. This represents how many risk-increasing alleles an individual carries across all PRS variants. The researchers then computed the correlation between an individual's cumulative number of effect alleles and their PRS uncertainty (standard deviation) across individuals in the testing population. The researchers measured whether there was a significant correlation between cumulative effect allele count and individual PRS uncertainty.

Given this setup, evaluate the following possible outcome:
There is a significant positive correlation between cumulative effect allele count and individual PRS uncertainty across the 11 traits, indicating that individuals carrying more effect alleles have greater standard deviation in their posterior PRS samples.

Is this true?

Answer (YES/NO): YES